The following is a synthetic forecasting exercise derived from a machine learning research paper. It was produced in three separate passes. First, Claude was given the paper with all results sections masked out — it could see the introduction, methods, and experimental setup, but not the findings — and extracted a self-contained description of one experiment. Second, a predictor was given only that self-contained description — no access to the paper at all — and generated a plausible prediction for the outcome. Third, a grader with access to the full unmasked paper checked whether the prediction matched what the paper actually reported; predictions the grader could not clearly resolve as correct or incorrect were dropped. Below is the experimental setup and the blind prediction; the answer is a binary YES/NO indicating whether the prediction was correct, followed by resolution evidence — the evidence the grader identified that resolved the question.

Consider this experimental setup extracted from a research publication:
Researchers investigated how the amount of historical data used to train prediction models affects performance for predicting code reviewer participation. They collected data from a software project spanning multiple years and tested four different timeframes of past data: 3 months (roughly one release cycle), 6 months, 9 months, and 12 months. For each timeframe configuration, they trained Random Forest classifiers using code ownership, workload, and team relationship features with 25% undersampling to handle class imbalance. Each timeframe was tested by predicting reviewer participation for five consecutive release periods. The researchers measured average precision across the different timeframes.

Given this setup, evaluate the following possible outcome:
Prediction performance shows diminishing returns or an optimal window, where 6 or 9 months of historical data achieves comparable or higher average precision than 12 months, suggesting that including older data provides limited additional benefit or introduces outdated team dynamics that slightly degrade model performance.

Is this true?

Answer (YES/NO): NO